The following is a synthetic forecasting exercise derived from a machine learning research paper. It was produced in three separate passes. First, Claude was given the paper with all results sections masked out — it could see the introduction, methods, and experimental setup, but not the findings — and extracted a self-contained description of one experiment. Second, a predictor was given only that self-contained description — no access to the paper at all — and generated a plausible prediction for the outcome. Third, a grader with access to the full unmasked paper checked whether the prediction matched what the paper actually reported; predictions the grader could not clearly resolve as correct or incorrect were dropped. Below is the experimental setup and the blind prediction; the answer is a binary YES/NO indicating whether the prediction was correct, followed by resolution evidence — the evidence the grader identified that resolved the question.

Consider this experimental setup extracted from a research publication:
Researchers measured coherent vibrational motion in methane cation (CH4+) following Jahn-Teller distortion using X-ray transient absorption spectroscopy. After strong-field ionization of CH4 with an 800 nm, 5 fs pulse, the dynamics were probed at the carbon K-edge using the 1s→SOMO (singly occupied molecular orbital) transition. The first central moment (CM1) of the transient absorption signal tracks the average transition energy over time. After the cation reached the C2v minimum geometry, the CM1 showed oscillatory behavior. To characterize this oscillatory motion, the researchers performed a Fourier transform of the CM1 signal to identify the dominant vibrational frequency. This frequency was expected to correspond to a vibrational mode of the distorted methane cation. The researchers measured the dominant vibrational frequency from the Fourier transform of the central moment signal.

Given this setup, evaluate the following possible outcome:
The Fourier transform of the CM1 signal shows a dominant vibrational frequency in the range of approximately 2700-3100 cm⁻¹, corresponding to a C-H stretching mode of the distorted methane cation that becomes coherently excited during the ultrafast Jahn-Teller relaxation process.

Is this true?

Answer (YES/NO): NO